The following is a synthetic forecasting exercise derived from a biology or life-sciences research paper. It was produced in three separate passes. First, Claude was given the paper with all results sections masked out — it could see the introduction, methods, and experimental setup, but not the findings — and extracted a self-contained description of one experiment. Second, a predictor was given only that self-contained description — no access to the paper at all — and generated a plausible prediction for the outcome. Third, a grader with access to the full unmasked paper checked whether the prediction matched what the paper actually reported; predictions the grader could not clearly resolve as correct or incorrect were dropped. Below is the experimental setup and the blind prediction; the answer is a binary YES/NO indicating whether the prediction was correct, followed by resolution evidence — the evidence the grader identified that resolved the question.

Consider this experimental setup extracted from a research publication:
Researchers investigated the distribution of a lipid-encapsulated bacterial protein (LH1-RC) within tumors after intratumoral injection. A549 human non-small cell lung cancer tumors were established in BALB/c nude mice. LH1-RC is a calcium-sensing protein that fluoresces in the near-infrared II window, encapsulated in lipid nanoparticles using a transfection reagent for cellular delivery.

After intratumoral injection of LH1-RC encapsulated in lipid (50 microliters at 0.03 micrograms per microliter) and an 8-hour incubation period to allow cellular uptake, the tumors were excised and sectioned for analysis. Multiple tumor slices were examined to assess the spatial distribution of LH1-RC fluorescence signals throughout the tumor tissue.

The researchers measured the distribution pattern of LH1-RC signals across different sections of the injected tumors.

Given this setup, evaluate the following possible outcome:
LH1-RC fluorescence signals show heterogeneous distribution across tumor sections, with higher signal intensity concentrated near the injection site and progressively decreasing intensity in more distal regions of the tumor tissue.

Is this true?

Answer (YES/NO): NO